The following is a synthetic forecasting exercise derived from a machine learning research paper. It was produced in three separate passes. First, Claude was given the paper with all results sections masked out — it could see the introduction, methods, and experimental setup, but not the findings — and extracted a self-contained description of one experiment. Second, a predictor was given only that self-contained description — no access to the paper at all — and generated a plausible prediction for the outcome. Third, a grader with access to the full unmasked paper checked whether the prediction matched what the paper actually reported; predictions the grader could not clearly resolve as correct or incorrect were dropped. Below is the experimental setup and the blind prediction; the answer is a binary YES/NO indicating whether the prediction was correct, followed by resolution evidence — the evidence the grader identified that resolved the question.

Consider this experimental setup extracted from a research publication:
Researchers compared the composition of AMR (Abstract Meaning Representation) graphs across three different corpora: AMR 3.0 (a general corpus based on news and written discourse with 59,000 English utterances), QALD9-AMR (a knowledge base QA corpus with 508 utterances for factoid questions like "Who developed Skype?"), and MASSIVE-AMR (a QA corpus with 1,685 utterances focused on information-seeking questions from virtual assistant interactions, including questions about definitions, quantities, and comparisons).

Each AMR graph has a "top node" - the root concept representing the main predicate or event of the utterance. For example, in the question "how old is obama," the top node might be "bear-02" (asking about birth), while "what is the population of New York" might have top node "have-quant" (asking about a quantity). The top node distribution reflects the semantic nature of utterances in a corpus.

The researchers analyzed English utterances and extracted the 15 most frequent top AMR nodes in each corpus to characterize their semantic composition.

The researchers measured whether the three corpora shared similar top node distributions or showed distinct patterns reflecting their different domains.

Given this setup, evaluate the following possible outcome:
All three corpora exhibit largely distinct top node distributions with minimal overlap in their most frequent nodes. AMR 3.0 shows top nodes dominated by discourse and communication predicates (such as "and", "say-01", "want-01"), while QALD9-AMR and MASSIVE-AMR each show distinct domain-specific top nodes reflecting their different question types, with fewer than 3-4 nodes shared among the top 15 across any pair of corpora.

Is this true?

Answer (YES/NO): NO